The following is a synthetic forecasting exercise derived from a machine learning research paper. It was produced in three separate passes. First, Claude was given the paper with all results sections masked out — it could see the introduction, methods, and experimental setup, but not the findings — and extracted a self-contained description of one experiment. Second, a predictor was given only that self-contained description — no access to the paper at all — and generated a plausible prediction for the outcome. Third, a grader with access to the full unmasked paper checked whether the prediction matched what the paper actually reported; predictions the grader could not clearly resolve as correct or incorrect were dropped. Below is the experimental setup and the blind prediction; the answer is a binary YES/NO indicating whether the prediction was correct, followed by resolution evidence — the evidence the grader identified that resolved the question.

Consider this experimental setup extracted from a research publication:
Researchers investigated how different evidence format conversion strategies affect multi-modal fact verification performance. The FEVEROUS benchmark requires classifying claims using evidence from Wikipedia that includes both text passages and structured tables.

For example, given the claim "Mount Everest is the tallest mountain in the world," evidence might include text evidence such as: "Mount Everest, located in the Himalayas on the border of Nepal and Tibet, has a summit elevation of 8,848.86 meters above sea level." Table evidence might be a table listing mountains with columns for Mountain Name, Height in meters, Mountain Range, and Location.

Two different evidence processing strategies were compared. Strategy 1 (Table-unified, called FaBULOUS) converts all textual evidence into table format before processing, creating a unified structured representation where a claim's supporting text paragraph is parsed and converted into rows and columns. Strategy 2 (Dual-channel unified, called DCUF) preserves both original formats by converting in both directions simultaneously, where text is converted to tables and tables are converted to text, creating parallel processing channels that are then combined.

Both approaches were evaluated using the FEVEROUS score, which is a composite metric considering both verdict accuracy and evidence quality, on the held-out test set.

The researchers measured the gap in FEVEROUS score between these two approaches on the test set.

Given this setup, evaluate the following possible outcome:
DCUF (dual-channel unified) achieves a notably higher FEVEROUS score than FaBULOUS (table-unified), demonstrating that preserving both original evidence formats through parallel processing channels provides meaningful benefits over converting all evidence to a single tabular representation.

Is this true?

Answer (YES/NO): YES